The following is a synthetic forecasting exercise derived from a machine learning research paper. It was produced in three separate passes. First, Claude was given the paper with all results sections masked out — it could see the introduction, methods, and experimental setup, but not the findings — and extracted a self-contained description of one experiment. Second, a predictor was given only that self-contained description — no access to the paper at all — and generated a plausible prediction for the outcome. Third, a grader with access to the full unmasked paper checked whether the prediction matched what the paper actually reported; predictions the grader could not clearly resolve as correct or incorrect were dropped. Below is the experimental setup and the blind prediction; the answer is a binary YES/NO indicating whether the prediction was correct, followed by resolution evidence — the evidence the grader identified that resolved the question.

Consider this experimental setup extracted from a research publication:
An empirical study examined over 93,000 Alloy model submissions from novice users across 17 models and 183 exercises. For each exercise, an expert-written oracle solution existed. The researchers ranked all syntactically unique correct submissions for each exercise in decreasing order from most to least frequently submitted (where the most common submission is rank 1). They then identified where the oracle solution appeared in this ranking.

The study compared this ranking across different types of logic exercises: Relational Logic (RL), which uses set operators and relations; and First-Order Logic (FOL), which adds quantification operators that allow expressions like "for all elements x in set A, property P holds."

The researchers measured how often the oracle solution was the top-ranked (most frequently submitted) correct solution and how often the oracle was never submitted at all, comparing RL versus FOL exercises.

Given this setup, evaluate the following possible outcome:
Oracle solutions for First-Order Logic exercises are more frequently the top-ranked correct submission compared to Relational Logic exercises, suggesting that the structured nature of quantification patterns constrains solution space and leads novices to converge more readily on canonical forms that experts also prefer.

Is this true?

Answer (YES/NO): NO